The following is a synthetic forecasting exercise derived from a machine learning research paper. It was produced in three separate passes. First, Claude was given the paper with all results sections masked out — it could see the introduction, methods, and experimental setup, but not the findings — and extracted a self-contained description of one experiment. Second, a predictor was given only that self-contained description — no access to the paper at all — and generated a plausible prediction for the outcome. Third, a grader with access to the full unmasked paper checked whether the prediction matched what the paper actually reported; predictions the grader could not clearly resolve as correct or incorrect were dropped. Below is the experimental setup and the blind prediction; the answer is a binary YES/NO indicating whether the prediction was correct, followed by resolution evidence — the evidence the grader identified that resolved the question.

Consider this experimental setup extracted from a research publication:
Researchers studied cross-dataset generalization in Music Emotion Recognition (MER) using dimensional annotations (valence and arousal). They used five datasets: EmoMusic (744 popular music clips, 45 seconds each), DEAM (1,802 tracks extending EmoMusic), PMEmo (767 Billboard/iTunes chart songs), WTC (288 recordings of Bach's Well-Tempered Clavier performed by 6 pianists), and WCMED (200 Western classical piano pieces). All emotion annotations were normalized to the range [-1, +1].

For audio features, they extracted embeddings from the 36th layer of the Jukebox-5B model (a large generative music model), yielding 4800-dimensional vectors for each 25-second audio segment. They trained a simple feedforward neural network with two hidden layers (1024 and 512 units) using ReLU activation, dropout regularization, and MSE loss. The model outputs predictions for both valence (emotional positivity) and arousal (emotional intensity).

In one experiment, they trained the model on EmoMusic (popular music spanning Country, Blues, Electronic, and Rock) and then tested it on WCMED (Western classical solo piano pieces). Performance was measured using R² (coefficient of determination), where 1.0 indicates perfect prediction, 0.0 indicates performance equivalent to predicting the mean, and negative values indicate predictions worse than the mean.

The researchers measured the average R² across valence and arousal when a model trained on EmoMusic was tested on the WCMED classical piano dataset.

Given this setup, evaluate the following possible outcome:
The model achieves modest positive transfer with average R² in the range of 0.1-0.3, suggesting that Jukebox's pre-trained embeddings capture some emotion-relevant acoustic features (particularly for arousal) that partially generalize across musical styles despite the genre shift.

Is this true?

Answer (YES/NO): NO